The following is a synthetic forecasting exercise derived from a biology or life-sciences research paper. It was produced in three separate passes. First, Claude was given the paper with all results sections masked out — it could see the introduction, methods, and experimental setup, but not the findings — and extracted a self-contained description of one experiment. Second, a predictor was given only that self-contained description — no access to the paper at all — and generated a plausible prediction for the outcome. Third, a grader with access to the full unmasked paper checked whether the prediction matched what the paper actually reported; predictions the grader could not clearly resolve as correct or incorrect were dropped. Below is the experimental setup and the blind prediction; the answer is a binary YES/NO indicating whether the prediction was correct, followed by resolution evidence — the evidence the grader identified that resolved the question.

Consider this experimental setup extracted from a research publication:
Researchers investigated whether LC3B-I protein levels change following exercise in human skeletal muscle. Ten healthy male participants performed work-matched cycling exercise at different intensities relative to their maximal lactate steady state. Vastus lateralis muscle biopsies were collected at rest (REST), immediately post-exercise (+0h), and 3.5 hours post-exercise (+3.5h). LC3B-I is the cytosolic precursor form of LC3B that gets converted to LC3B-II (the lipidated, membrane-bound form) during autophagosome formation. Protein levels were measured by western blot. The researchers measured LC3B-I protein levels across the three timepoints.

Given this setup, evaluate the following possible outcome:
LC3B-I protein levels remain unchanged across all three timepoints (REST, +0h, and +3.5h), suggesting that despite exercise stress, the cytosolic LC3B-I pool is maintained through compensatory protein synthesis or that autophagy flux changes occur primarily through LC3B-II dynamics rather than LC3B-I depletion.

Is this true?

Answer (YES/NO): YES